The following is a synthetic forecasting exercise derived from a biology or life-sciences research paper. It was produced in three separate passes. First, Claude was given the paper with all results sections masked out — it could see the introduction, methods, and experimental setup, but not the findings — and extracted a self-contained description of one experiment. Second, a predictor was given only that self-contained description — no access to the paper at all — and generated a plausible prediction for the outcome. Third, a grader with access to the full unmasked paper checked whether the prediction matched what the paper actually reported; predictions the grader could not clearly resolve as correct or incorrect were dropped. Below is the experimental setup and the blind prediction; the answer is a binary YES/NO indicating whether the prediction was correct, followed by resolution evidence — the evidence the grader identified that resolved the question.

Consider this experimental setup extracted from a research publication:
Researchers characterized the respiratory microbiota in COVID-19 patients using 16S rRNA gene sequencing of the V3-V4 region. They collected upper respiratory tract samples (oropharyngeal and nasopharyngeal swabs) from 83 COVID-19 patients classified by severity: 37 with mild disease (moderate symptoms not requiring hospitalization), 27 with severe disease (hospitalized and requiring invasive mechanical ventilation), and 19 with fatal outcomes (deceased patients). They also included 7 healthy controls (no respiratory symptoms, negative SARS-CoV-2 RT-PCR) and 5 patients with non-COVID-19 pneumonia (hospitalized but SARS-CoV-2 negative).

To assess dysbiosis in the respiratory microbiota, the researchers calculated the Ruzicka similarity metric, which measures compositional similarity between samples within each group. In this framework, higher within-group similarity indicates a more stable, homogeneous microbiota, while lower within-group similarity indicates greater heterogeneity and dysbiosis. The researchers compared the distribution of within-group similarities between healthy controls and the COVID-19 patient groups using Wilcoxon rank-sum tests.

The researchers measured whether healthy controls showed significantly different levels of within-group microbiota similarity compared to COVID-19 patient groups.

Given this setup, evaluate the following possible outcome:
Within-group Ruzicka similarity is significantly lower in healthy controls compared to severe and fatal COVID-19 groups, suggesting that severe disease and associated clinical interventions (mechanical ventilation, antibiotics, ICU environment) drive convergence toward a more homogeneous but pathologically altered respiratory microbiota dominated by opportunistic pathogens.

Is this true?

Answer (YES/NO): NO